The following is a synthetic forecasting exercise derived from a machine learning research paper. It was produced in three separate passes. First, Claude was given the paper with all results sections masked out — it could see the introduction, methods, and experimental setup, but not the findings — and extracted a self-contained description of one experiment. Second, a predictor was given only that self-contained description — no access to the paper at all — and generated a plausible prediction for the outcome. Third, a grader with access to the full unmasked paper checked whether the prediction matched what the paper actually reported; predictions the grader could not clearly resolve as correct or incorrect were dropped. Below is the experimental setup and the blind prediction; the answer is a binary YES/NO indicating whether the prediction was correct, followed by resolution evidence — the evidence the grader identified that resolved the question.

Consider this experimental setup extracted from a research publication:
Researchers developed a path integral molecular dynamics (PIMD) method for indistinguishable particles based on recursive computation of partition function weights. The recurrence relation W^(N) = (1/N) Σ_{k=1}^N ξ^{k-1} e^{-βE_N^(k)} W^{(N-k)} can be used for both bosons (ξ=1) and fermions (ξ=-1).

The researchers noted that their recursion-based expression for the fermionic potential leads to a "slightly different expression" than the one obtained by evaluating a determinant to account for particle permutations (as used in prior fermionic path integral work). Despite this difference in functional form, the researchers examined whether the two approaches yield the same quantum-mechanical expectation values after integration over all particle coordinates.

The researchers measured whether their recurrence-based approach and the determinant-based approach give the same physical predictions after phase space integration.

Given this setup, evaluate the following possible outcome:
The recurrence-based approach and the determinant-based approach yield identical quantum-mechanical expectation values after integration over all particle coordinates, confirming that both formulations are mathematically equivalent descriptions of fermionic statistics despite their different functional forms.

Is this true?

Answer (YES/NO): YES